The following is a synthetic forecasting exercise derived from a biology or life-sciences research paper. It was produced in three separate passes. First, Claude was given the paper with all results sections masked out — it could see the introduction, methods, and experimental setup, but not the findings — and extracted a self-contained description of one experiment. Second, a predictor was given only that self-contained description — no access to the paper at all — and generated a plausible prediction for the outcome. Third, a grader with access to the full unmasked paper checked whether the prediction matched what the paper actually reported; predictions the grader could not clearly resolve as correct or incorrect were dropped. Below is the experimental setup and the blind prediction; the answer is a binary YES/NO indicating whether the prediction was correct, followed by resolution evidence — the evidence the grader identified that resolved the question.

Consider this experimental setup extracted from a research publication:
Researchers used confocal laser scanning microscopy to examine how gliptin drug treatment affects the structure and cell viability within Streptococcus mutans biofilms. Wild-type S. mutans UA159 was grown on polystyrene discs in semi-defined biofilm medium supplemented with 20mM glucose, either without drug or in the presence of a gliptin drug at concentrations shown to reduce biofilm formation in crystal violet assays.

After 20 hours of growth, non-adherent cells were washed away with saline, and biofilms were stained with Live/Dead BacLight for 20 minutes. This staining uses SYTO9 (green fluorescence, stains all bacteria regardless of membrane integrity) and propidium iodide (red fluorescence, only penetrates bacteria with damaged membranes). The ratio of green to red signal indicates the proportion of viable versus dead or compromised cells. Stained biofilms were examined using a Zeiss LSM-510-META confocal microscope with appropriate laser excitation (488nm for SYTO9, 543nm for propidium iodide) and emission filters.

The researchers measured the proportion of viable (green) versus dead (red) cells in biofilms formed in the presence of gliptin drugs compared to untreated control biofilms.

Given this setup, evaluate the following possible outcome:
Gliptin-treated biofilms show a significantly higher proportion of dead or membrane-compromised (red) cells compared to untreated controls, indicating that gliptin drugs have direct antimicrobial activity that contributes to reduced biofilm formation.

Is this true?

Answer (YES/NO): NO